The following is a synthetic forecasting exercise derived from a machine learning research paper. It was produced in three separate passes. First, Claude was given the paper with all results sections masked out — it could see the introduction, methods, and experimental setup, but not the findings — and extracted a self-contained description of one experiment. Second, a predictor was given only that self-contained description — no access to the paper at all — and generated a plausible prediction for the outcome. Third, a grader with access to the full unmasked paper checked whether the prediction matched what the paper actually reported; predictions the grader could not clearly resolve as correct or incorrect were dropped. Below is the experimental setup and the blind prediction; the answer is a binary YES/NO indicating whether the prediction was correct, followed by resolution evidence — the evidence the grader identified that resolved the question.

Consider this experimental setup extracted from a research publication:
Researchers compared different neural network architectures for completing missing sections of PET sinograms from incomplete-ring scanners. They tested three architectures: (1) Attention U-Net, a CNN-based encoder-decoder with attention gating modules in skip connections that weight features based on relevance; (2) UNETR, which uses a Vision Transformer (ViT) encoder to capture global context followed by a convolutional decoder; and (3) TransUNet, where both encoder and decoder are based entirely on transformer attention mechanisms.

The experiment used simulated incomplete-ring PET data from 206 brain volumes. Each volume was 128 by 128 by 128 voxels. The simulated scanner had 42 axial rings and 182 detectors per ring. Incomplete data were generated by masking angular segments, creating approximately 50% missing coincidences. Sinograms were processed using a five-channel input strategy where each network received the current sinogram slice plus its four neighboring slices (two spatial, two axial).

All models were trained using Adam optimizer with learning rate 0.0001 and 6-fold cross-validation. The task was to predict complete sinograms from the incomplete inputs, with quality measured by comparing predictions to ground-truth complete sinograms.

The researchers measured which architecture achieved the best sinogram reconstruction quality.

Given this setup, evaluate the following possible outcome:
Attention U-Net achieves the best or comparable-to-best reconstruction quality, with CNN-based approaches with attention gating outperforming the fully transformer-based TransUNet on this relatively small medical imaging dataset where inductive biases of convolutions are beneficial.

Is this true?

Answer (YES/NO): YES